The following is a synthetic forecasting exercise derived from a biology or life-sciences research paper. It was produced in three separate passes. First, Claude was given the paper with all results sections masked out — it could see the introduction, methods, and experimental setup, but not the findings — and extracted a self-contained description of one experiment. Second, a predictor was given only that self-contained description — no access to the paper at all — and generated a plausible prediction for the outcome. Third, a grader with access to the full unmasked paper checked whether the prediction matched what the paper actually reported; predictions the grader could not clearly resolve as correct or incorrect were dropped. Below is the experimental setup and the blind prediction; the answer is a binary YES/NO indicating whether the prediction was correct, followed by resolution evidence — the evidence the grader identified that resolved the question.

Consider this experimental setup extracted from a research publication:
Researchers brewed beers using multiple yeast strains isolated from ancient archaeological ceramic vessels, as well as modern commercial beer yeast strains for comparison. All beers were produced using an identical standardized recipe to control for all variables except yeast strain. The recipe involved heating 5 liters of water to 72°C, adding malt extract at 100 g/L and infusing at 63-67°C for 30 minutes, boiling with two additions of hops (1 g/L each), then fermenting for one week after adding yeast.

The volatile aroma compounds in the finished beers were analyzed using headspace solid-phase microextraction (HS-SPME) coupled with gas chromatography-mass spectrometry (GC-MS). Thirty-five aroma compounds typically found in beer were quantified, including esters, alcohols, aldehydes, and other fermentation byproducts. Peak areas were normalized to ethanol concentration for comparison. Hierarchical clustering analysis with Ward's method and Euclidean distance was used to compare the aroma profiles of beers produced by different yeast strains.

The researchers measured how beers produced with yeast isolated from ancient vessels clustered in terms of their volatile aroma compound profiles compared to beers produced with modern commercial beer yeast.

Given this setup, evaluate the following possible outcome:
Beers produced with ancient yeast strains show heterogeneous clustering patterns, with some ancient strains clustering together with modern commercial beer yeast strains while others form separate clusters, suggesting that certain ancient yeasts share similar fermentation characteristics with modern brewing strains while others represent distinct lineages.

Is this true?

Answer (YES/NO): YES